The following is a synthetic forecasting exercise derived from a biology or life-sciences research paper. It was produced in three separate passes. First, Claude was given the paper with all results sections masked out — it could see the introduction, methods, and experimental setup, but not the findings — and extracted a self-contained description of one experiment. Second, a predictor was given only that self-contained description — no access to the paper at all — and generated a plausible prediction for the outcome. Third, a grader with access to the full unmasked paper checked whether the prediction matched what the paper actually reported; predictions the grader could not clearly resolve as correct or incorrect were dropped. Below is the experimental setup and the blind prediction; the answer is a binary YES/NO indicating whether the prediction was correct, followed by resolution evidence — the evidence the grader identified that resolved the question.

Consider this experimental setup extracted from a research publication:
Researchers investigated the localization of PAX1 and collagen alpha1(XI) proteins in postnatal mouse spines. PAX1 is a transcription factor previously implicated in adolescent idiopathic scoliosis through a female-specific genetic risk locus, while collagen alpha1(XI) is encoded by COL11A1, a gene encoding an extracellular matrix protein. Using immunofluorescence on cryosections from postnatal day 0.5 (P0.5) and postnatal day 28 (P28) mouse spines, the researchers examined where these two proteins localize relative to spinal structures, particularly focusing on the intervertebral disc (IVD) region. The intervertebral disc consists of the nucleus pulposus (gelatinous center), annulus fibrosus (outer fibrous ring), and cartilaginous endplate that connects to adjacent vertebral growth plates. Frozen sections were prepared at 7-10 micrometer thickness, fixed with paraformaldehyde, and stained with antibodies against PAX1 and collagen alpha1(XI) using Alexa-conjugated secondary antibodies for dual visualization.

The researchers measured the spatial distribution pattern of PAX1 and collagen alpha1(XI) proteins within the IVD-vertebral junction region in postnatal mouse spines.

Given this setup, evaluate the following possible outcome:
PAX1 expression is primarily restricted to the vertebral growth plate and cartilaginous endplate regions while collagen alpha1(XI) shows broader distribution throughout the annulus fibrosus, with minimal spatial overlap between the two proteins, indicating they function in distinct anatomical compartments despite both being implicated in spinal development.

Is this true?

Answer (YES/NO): NO